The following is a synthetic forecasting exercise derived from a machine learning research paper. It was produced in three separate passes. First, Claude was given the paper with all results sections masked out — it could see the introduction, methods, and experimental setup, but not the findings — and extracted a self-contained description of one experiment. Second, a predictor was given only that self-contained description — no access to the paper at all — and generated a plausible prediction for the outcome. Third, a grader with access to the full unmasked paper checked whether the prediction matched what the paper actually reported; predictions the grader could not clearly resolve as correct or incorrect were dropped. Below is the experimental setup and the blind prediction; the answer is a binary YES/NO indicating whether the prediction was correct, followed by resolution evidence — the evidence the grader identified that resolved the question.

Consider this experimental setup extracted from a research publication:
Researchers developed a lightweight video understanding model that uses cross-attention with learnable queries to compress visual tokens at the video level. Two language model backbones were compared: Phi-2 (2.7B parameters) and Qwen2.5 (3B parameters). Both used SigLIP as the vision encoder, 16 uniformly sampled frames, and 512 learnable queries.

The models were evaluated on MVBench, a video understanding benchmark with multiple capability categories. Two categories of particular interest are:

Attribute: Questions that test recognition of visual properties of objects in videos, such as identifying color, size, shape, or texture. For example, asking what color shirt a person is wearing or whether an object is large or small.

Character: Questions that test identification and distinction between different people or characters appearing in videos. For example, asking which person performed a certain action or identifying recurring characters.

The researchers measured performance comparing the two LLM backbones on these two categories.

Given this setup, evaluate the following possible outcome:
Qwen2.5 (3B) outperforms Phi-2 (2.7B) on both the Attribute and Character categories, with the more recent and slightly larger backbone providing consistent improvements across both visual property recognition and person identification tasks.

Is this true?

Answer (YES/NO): NO